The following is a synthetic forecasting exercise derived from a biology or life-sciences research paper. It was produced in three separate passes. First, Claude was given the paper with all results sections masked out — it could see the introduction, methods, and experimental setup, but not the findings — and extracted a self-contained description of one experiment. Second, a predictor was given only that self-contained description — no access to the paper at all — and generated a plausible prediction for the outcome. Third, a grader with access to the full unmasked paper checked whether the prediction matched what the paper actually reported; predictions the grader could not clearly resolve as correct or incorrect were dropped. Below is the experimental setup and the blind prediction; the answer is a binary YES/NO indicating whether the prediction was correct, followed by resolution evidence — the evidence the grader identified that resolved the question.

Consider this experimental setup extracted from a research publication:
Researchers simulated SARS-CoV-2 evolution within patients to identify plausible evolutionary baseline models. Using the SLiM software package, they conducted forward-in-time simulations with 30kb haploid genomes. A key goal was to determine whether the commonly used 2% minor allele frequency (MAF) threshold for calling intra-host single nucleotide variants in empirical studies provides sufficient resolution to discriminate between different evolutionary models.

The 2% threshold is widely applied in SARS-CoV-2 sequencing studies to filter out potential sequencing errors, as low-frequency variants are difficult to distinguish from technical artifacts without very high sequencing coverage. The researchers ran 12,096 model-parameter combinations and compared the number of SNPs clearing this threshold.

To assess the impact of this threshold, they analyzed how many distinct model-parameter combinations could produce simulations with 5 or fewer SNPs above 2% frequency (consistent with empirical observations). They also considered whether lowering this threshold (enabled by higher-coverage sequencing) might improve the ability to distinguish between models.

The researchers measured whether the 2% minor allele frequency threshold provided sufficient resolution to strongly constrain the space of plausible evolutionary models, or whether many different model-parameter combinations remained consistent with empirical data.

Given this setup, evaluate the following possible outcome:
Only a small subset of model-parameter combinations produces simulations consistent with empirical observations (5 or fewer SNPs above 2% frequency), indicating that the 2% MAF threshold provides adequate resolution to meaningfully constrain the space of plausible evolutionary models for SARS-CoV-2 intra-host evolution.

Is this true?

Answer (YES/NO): NO